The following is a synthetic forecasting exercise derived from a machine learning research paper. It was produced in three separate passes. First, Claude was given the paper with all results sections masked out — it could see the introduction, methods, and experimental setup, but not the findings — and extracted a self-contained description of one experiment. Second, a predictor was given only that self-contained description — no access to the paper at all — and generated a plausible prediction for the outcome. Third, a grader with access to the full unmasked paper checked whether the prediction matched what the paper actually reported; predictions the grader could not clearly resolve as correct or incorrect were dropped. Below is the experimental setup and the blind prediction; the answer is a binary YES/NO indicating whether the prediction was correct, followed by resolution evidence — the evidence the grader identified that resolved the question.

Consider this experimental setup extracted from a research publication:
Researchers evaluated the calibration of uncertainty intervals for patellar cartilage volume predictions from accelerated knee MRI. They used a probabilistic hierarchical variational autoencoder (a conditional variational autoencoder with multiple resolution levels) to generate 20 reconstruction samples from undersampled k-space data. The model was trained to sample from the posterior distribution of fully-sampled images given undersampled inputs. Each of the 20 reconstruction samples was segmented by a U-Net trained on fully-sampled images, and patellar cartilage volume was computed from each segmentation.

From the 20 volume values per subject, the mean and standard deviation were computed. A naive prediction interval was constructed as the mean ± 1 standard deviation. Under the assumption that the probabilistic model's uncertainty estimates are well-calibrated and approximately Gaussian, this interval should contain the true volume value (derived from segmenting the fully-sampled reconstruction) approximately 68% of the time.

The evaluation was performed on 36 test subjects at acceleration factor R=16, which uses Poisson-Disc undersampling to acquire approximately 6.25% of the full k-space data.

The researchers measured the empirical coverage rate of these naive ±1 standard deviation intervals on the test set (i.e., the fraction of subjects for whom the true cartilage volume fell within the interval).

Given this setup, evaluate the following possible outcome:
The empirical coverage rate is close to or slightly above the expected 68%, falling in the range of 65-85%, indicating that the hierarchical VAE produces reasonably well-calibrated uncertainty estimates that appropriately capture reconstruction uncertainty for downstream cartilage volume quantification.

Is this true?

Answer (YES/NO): NO